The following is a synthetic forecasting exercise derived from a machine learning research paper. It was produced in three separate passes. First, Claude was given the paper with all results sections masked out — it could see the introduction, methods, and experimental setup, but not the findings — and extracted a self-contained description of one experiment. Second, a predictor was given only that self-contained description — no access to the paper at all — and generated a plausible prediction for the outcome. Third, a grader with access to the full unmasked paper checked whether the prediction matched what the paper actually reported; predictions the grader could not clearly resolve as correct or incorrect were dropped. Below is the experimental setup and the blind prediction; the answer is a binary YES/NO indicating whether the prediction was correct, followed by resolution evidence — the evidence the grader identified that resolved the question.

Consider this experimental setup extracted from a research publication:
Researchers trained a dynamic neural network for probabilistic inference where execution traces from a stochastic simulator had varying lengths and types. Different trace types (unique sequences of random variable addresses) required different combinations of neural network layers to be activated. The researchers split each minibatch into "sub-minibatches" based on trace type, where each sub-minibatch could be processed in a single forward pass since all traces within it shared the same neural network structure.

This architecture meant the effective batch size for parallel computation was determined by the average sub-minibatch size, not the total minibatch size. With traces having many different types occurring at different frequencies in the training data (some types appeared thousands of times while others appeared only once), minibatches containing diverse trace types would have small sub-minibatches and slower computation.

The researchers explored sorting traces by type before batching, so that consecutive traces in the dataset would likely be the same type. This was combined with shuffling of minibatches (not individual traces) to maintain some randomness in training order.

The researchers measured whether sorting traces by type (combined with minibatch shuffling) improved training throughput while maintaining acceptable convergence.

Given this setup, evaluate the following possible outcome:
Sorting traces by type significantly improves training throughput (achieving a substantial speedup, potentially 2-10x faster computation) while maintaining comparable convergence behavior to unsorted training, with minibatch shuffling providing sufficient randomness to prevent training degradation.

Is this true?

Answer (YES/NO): NO